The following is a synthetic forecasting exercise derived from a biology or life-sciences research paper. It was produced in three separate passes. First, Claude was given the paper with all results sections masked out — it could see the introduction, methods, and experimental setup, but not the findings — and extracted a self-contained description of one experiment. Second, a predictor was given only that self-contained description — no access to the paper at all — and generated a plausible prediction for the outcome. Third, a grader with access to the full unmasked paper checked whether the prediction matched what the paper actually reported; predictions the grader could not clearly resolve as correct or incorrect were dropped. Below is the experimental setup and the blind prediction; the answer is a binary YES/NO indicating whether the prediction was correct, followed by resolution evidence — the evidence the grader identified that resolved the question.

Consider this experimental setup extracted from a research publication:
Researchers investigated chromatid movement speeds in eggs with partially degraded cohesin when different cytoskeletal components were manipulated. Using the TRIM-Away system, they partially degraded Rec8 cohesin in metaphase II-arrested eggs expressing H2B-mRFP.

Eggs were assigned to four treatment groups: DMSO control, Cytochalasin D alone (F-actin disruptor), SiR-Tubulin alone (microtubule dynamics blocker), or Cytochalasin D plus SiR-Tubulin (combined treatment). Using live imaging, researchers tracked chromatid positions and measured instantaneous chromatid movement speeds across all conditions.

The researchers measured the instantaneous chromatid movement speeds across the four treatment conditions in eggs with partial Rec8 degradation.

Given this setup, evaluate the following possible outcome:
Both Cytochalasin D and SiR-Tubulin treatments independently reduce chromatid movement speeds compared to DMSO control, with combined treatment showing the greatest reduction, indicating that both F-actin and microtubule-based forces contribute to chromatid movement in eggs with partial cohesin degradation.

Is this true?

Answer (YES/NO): NO